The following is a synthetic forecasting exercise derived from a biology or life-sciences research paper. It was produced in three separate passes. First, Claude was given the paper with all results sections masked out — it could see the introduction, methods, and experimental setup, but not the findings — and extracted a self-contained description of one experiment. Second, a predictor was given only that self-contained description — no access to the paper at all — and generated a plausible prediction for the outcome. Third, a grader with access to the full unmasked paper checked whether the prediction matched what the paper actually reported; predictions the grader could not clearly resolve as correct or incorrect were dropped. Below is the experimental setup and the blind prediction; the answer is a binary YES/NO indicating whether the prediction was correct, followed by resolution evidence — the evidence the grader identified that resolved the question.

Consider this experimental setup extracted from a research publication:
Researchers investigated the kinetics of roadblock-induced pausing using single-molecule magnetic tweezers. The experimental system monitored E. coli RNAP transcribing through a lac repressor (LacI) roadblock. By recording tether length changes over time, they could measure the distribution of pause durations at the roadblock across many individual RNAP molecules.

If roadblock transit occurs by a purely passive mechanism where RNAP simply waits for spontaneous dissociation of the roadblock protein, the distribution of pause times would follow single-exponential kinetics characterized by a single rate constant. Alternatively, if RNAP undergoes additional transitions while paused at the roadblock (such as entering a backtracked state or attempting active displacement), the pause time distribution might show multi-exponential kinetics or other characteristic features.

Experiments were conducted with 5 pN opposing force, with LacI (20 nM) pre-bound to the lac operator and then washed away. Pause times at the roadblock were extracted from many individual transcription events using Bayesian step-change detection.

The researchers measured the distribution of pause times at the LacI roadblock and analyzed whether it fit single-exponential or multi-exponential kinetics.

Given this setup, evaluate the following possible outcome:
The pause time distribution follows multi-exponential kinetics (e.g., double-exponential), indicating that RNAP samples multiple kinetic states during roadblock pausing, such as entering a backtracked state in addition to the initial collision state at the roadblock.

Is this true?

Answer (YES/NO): NO